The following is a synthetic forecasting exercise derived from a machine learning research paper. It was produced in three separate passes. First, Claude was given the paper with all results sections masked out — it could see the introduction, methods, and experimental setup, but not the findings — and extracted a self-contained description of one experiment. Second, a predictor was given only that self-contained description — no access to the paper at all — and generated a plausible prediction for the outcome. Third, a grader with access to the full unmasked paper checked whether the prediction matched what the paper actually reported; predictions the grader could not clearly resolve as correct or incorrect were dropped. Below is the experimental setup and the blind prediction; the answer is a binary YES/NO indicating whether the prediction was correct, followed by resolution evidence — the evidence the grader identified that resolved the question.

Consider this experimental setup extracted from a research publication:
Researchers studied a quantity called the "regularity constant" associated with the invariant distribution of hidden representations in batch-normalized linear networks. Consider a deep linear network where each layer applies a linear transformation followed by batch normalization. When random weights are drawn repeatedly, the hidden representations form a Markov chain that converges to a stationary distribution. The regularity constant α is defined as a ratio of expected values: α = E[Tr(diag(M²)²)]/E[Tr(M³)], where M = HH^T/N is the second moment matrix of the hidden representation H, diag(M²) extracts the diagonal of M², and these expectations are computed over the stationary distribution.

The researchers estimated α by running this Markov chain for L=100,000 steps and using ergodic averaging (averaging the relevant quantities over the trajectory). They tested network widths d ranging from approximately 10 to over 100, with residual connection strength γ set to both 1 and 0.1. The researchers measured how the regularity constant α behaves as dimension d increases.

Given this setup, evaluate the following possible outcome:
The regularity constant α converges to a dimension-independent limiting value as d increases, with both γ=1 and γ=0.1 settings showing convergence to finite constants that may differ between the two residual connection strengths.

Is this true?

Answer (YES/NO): NO